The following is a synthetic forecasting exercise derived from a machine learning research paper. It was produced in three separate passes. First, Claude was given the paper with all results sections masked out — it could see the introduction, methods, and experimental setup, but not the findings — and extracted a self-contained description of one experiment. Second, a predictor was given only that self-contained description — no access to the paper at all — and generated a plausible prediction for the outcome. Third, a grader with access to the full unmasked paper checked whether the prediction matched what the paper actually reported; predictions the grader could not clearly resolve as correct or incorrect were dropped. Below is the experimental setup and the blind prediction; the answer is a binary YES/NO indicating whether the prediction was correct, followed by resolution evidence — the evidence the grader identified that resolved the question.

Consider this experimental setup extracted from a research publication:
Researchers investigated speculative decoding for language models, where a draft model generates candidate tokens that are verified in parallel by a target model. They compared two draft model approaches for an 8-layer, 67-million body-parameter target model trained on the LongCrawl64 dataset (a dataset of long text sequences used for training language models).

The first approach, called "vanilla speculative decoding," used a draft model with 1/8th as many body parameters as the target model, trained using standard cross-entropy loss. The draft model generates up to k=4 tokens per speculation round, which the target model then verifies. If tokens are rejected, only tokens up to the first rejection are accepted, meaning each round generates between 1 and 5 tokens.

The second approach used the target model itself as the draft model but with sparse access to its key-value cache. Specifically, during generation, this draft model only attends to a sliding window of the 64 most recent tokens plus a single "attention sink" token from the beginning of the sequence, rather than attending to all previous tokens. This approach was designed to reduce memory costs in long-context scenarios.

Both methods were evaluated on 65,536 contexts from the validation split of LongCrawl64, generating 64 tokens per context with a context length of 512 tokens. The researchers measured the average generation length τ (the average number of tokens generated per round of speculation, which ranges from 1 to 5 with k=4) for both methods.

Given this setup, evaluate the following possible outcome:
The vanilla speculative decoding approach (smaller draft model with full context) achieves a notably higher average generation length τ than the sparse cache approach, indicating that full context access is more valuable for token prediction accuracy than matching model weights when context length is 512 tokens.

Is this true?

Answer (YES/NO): NO